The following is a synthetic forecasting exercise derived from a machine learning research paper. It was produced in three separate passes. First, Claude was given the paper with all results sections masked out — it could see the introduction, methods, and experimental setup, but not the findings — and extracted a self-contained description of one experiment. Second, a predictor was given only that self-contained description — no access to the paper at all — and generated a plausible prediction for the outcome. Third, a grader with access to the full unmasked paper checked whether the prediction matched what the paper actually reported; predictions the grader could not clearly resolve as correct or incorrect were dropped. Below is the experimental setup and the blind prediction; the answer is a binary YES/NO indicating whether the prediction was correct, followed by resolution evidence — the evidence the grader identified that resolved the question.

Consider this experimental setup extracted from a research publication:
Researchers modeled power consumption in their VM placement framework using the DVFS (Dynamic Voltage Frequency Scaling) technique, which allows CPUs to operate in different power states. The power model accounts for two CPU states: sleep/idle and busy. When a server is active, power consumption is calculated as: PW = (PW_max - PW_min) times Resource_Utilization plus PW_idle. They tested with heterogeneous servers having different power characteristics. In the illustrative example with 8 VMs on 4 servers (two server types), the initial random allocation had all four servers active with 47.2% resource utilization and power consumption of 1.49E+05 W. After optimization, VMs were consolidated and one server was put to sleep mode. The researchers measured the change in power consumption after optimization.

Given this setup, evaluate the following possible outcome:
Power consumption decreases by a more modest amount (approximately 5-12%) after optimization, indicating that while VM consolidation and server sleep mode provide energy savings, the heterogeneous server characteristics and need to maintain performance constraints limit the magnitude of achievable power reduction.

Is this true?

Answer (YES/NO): NO